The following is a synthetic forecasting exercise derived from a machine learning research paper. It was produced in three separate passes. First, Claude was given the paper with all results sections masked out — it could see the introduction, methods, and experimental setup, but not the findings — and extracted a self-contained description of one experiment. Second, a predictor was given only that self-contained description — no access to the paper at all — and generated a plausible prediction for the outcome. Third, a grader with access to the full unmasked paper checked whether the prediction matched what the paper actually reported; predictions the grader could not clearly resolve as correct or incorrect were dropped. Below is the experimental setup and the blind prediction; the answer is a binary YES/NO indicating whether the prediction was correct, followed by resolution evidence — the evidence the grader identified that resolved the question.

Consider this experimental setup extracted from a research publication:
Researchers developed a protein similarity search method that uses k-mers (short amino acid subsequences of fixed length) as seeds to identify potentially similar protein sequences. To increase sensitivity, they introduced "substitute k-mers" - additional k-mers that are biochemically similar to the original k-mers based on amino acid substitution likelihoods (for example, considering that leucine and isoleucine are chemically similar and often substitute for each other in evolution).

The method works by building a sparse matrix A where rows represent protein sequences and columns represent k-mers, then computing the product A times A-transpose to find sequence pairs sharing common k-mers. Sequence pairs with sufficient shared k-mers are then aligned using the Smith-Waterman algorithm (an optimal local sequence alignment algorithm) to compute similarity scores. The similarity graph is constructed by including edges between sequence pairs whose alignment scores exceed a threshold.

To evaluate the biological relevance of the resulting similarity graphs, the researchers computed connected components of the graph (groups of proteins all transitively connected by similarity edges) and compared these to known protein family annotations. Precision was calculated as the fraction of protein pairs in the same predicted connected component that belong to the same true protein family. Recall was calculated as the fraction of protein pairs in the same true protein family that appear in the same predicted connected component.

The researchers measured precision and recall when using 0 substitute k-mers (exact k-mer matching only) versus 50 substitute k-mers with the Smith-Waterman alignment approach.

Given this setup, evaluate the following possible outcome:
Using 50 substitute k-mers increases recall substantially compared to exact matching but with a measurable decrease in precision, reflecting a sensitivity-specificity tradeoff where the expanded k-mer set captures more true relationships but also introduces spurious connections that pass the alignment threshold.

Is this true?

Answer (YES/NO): YES